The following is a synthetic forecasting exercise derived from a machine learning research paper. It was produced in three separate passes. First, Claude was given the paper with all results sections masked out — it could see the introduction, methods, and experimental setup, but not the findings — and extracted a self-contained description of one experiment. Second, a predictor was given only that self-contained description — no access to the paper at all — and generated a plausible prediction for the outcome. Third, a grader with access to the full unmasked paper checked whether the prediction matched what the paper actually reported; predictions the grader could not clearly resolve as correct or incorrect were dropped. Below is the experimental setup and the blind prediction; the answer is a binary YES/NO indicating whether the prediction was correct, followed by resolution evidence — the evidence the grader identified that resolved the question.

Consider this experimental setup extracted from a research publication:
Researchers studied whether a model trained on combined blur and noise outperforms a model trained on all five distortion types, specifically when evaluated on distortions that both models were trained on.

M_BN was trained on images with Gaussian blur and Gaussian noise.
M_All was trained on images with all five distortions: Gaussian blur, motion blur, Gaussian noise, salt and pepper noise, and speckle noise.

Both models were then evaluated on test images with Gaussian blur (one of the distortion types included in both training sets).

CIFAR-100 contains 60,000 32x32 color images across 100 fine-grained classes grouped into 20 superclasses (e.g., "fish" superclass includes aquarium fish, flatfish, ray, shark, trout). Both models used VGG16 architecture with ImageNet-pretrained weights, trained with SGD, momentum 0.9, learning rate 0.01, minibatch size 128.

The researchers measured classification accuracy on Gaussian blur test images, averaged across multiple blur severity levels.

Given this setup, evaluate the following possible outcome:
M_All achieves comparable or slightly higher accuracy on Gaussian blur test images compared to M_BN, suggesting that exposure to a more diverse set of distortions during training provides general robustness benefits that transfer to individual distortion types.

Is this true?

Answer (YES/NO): YES